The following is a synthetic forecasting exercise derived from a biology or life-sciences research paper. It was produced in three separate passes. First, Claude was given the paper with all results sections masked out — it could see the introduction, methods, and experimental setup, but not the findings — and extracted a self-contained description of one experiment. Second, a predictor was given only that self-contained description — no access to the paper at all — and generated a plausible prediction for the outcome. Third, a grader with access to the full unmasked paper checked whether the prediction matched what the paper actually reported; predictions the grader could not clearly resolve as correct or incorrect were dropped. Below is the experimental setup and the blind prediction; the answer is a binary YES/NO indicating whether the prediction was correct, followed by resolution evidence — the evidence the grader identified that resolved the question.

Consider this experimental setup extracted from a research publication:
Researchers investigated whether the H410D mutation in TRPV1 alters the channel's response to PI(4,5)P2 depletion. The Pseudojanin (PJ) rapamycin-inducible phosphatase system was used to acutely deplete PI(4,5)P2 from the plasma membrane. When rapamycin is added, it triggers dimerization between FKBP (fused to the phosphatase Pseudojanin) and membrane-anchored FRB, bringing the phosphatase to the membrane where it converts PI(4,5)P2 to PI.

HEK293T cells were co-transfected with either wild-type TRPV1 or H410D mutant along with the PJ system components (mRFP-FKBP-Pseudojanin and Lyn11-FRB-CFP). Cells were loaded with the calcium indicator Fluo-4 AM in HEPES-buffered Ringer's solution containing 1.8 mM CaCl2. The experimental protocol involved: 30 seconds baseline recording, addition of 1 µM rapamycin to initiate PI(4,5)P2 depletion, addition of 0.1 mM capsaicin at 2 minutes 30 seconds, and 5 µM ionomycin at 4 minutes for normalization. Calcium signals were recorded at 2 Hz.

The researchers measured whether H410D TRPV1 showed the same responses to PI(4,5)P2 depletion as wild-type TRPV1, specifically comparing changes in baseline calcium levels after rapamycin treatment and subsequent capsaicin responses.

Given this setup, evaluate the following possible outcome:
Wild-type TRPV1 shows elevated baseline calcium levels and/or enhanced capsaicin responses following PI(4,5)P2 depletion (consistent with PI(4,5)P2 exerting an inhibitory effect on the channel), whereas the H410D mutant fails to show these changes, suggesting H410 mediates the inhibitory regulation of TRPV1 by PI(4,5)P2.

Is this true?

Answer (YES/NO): YES